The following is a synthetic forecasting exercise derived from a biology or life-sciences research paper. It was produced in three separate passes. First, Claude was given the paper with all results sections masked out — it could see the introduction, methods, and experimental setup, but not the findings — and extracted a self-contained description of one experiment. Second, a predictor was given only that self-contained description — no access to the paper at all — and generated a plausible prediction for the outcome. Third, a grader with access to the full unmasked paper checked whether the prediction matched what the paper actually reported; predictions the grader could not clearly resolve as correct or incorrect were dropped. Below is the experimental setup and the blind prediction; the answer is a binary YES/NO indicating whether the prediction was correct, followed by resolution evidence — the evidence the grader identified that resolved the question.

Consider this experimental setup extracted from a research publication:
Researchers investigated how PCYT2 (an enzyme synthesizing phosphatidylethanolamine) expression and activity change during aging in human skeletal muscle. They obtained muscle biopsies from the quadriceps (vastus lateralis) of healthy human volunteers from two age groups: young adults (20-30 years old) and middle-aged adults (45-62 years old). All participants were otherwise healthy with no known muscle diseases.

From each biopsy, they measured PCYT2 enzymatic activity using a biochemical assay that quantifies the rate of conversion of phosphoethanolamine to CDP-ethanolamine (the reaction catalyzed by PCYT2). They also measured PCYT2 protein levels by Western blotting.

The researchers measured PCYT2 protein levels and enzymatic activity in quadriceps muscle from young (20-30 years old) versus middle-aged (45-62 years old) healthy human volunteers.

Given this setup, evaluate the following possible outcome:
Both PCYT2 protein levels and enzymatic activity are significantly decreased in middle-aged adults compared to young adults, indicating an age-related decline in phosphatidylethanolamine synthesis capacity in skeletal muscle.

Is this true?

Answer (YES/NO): YES